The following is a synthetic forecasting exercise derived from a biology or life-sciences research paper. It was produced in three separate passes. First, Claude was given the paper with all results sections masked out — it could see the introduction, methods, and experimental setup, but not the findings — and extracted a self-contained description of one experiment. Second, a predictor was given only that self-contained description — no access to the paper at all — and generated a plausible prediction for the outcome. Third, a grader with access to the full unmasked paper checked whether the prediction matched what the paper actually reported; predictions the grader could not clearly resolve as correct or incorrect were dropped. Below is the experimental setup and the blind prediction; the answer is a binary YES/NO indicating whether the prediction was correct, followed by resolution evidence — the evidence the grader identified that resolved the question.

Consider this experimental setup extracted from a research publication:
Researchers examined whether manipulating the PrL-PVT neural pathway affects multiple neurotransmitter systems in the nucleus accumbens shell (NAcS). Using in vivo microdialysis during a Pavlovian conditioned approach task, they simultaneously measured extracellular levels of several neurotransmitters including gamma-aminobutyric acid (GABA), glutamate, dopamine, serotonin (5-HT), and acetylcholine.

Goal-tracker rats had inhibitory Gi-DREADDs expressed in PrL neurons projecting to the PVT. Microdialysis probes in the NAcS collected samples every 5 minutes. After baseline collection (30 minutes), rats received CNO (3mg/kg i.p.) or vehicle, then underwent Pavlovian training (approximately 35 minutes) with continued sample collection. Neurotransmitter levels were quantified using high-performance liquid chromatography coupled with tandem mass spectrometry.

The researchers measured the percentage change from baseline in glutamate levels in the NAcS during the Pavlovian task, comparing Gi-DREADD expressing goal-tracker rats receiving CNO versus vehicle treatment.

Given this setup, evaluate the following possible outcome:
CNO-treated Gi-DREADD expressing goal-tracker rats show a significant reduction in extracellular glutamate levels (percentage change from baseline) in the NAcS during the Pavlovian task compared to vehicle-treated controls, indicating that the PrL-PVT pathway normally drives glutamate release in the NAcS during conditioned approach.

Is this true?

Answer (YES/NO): NO